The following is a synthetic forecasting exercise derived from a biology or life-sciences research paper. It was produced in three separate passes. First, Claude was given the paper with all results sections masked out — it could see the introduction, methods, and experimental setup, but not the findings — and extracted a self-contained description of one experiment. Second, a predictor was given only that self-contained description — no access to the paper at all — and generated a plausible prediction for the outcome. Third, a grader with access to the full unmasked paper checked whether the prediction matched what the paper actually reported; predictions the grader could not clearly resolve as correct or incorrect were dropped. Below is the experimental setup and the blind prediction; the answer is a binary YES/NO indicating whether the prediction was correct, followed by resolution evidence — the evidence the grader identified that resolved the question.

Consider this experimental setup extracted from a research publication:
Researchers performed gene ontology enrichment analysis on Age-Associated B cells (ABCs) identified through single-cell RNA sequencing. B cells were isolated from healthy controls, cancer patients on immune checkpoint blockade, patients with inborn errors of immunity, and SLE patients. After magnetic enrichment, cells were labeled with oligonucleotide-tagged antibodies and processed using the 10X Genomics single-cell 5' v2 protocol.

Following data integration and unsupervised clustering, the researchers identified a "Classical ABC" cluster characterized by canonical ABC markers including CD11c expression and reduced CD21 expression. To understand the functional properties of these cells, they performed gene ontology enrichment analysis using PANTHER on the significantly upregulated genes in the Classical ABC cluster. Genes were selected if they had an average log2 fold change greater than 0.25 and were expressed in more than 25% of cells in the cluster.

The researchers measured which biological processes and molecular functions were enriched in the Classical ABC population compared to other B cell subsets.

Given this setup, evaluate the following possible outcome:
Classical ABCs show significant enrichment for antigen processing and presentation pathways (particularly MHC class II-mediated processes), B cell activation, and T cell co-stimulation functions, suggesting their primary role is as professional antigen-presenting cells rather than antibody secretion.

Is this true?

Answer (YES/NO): YES